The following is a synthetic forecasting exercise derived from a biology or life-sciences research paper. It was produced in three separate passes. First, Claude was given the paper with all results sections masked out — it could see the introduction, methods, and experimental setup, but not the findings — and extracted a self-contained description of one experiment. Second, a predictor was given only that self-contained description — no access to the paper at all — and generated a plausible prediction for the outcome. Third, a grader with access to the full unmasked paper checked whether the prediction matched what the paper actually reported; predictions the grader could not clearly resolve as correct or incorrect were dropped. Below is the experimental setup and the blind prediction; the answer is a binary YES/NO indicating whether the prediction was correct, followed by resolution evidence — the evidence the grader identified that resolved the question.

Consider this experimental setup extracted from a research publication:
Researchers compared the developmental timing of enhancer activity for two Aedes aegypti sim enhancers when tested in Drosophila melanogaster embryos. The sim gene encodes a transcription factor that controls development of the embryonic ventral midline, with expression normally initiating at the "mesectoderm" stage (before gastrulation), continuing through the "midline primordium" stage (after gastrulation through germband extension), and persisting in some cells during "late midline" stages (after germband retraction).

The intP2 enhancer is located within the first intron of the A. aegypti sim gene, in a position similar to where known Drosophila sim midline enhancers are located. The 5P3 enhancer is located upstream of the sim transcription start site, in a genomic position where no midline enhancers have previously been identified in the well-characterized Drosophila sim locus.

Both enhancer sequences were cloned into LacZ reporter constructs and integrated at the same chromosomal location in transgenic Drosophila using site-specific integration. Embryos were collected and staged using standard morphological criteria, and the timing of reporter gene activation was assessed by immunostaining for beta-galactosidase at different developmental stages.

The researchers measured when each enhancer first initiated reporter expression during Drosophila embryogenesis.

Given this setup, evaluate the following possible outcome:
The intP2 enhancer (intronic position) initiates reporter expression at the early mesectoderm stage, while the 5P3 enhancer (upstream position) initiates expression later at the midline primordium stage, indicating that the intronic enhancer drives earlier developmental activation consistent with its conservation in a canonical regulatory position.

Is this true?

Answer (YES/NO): NO